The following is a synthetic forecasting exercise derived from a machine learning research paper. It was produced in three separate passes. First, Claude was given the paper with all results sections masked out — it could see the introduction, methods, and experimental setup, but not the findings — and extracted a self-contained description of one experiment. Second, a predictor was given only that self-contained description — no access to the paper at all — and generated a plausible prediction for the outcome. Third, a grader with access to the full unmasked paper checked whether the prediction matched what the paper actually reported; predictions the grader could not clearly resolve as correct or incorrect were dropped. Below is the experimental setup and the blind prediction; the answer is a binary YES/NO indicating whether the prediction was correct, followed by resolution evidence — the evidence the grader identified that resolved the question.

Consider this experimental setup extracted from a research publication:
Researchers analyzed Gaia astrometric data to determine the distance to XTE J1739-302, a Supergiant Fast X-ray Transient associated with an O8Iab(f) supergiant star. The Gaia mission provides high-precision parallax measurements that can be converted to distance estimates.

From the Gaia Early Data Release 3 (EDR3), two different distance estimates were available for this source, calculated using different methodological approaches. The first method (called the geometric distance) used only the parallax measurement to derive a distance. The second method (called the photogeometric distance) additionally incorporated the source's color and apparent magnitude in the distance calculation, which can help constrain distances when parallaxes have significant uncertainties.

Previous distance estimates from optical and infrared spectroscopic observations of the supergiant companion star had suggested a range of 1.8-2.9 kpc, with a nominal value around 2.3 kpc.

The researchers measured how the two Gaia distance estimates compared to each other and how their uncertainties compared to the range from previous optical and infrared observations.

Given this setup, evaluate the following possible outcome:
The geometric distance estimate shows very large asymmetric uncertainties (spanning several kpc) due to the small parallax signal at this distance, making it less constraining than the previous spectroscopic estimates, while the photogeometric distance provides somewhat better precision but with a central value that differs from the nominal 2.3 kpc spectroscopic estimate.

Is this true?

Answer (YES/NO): NO